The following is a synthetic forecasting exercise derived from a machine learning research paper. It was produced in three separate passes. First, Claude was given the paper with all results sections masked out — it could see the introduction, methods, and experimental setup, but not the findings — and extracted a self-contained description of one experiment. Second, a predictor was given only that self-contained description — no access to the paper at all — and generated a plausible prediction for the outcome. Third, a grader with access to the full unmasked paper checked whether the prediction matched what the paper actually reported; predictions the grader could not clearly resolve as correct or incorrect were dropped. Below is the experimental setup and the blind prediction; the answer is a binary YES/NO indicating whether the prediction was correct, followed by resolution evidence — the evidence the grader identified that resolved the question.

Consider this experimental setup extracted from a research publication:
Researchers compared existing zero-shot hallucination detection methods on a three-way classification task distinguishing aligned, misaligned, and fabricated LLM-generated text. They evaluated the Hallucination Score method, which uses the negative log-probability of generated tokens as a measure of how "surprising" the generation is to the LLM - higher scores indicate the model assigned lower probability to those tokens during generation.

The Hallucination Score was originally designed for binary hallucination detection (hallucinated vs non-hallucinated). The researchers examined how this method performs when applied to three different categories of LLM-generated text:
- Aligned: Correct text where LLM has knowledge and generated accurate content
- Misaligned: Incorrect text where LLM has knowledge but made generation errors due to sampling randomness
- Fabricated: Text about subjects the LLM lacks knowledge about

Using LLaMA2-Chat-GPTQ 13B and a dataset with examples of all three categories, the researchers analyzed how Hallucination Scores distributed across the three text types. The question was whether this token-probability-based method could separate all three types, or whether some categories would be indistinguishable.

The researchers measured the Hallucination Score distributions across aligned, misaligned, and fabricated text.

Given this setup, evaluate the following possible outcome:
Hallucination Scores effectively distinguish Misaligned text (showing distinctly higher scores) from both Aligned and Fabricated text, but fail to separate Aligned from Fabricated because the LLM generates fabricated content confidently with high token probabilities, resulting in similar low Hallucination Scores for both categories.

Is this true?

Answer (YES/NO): NO